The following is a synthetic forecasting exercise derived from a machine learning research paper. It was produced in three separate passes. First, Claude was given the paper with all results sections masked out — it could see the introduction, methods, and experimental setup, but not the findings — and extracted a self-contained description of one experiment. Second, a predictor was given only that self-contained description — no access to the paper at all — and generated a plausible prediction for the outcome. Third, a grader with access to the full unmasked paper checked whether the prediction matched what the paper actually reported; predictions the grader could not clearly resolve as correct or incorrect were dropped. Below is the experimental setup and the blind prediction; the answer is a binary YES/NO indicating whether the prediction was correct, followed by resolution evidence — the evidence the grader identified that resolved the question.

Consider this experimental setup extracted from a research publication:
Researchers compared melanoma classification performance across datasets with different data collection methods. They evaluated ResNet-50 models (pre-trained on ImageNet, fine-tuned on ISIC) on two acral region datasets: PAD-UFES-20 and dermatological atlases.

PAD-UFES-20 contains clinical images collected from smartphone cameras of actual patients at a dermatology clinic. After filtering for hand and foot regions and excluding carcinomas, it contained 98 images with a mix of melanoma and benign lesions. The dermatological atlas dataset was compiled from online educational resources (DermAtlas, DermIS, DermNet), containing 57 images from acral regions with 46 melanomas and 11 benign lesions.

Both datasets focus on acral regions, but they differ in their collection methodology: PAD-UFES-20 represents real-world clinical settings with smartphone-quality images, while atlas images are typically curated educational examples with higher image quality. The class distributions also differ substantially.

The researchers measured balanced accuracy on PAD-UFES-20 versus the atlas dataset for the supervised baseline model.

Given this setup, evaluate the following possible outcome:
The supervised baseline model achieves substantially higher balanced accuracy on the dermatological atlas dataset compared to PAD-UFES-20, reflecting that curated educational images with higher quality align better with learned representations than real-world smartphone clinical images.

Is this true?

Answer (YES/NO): NO